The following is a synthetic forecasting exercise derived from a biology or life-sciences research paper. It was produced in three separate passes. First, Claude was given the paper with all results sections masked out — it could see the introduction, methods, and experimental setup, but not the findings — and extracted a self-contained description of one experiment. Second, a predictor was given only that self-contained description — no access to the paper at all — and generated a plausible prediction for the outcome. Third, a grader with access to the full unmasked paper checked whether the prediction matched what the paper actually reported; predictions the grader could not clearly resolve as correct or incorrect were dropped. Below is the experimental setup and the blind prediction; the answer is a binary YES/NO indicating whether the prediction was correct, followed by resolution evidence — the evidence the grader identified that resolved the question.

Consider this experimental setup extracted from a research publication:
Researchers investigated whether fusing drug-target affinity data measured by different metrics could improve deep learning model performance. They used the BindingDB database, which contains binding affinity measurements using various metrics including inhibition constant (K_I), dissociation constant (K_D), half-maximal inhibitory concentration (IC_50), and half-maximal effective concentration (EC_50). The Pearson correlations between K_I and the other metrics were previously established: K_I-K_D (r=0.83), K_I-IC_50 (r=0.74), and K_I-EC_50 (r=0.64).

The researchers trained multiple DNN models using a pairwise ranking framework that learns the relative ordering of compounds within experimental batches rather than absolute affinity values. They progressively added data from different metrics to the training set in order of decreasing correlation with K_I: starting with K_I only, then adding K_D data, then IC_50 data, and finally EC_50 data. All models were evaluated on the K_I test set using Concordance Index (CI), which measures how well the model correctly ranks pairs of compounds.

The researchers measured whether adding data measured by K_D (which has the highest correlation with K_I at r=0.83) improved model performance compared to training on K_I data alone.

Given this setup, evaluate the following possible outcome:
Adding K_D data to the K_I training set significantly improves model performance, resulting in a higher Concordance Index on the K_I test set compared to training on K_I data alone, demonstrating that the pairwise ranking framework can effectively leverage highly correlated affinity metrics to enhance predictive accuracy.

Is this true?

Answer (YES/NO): YES